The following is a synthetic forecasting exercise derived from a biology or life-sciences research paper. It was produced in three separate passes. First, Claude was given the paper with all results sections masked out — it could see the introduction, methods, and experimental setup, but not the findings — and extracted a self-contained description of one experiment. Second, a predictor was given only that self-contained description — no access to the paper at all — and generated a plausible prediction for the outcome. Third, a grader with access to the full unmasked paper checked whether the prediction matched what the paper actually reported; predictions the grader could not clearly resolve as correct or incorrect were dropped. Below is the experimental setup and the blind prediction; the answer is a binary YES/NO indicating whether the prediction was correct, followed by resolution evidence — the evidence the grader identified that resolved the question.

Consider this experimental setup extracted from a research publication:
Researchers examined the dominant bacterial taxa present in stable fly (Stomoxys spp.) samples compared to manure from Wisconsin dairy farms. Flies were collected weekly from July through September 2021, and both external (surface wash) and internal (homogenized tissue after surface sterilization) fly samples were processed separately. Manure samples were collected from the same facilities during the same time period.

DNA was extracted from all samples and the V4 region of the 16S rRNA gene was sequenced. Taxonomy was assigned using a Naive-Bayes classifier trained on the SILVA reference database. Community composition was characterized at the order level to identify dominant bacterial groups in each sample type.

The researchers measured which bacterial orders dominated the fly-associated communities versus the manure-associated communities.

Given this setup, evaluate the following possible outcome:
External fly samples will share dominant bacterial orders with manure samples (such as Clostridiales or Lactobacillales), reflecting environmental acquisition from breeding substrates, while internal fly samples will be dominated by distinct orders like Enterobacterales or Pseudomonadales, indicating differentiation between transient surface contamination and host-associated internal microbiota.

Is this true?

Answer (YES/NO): NO